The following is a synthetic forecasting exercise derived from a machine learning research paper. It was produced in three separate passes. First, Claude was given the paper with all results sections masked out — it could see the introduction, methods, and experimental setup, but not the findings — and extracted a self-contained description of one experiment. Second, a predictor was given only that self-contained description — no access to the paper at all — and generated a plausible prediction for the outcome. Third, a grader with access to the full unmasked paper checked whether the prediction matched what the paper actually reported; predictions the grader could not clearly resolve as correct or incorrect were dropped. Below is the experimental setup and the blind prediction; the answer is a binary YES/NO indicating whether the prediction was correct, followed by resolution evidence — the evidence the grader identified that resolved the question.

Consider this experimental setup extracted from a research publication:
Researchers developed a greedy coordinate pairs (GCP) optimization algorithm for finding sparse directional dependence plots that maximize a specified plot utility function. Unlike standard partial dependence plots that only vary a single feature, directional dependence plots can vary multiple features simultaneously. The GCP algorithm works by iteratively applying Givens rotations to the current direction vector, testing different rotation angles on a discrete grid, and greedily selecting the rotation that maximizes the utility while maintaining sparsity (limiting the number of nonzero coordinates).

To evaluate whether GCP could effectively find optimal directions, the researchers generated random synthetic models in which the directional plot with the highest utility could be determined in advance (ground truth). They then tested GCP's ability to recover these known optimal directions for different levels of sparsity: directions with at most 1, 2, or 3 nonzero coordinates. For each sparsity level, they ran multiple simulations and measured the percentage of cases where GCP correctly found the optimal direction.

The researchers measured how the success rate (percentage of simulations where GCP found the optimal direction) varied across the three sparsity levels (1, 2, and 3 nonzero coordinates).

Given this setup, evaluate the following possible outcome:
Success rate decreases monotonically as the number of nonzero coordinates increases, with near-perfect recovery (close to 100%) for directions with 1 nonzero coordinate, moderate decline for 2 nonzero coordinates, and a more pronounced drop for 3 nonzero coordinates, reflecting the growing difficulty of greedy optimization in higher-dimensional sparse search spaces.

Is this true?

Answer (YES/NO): NO